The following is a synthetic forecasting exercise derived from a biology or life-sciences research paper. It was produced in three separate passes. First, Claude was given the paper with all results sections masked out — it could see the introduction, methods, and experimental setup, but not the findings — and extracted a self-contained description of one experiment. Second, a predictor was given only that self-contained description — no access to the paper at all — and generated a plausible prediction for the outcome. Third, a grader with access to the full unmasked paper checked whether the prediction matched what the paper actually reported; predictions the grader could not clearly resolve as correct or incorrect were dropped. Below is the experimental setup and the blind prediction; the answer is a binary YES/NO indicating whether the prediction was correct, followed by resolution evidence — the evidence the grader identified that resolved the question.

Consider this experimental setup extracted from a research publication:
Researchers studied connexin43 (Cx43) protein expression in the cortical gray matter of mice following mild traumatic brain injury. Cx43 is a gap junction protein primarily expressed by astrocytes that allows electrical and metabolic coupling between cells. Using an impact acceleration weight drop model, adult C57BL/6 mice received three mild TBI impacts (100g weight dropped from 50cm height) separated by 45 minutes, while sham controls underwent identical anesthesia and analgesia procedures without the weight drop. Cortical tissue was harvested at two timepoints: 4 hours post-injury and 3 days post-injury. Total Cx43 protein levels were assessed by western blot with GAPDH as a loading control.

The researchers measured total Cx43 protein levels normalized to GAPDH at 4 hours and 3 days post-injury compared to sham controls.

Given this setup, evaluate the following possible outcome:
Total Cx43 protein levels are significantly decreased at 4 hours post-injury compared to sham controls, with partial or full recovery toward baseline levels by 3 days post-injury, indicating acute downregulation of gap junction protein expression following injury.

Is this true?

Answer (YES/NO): NO